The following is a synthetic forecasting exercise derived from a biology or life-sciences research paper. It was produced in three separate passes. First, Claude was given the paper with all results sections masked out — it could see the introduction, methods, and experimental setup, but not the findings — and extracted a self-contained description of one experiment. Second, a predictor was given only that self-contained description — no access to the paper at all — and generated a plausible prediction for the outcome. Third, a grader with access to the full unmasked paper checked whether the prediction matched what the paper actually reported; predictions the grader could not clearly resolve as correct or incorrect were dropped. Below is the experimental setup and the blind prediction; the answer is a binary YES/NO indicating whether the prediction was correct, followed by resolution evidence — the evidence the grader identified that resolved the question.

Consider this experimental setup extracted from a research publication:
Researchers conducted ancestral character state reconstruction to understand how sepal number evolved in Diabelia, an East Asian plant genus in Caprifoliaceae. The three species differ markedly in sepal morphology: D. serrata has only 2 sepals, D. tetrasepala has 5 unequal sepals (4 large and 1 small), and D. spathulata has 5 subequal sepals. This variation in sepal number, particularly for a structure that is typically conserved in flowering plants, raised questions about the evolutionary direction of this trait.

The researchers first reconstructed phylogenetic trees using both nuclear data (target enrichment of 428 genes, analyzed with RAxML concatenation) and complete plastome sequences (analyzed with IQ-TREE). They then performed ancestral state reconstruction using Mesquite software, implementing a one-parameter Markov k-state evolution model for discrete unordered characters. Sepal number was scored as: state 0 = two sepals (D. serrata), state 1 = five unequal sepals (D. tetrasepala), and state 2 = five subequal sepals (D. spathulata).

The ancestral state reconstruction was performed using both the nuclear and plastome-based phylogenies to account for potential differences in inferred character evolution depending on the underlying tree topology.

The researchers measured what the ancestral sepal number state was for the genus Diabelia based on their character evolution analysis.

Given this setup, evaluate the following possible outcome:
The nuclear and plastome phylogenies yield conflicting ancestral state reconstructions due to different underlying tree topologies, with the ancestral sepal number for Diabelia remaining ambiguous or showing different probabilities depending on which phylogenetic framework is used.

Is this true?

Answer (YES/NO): NO